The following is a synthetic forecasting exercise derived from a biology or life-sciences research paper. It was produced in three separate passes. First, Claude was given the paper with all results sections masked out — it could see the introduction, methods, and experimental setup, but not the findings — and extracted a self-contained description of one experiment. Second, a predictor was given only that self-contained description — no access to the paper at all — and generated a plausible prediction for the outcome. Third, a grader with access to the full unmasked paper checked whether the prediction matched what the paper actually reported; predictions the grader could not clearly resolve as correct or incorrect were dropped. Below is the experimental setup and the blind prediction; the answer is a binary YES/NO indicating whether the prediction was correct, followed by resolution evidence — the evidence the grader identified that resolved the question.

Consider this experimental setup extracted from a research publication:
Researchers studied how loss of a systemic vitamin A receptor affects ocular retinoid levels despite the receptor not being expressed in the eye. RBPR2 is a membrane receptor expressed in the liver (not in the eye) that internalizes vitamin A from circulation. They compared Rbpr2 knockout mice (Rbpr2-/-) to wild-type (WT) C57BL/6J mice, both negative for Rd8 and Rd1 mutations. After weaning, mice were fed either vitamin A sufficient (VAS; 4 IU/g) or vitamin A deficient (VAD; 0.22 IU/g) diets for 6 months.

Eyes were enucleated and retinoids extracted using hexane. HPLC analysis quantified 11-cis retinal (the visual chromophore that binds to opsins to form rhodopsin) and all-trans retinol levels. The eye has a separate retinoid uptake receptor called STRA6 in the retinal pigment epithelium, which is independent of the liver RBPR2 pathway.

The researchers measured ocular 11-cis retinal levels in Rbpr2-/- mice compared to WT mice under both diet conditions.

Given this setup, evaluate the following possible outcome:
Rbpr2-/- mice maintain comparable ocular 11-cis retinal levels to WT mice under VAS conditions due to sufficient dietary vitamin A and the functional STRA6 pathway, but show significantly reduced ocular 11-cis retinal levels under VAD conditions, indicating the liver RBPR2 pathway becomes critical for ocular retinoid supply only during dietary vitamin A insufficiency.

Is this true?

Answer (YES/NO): NO